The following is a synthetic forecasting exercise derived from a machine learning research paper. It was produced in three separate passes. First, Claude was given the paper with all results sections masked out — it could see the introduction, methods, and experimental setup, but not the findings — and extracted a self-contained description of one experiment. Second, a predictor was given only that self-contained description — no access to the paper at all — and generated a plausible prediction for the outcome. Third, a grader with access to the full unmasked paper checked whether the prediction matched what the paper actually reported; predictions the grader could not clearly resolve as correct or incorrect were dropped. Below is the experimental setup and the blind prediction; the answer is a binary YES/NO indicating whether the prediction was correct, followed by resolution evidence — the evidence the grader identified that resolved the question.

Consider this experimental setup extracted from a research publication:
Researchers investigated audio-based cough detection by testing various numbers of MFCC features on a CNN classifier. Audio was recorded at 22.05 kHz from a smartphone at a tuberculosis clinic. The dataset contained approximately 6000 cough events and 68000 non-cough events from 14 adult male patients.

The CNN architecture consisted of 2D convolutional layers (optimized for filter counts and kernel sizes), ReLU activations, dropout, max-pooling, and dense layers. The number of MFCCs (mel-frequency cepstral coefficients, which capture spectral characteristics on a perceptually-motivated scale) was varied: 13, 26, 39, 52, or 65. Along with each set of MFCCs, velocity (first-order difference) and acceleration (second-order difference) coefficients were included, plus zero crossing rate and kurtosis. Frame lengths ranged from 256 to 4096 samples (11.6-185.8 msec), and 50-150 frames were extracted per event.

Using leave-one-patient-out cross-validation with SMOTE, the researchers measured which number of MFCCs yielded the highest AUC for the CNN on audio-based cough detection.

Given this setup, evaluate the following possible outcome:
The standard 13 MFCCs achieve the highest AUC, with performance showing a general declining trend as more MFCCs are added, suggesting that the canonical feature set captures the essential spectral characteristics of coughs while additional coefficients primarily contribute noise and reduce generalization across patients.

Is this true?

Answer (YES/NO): NO